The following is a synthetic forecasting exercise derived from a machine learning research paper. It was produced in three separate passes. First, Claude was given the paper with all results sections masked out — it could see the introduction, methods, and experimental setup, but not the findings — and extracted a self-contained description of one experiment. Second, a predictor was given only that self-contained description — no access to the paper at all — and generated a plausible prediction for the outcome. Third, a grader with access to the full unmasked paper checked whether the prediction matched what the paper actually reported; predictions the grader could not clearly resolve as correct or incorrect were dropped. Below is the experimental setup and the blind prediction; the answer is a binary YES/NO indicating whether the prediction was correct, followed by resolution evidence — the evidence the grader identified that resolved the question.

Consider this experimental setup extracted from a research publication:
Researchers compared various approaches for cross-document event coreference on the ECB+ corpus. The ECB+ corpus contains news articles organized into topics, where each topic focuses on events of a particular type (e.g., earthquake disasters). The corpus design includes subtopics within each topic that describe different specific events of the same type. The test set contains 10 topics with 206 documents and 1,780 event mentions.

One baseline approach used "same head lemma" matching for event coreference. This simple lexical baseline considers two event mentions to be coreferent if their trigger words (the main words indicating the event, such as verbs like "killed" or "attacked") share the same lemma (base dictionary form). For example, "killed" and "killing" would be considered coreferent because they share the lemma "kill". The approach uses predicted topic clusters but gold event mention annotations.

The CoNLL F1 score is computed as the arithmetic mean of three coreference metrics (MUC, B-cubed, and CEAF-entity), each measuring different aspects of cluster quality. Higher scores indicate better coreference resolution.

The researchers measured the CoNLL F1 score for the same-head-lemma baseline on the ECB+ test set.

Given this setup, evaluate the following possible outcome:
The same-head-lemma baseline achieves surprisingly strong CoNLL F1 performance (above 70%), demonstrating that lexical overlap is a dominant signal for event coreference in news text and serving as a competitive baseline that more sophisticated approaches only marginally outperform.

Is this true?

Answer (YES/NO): NO